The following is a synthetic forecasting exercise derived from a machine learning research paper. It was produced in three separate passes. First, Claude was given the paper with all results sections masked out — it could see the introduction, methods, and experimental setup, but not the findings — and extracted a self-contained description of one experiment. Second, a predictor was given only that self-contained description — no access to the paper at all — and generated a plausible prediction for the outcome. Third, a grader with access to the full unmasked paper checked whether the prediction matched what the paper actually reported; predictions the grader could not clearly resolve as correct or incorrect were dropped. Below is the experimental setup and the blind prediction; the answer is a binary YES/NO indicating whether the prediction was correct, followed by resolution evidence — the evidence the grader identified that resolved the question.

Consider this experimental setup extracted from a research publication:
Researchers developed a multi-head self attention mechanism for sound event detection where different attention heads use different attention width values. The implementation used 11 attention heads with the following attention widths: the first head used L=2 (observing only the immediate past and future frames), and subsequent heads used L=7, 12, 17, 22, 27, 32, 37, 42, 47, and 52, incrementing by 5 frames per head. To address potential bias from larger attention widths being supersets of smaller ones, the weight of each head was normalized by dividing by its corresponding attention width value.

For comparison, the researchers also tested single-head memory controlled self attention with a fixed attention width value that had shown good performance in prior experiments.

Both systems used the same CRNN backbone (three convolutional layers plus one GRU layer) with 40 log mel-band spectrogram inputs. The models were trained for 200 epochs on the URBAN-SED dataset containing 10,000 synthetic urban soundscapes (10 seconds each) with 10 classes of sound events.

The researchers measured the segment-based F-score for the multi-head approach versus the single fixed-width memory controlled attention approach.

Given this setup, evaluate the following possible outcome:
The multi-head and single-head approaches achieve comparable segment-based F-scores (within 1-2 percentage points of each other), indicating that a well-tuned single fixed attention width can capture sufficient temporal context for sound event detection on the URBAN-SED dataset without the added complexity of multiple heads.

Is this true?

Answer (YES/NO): NO